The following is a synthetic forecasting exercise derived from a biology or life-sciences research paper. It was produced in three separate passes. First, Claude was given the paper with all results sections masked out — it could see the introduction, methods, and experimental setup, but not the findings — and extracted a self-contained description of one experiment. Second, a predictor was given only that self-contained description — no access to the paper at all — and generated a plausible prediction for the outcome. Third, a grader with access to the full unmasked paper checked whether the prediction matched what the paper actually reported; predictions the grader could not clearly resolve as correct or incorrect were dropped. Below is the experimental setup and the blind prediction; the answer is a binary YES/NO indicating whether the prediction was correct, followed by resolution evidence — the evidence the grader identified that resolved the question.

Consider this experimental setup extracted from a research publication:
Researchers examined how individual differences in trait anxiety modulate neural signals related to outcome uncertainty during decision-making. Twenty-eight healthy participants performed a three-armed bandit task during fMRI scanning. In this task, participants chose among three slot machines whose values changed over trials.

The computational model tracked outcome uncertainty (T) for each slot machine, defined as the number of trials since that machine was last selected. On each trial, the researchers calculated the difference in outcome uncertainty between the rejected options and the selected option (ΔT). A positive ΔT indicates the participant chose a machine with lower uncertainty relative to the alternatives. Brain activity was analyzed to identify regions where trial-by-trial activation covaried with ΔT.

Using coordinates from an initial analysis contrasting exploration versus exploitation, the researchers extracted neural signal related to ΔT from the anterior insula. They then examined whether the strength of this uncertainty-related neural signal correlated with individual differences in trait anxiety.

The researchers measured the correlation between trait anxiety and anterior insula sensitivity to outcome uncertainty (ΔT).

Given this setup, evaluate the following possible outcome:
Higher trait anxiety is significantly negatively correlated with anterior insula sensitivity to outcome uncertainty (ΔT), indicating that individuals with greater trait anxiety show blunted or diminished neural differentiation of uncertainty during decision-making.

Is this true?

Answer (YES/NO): NO